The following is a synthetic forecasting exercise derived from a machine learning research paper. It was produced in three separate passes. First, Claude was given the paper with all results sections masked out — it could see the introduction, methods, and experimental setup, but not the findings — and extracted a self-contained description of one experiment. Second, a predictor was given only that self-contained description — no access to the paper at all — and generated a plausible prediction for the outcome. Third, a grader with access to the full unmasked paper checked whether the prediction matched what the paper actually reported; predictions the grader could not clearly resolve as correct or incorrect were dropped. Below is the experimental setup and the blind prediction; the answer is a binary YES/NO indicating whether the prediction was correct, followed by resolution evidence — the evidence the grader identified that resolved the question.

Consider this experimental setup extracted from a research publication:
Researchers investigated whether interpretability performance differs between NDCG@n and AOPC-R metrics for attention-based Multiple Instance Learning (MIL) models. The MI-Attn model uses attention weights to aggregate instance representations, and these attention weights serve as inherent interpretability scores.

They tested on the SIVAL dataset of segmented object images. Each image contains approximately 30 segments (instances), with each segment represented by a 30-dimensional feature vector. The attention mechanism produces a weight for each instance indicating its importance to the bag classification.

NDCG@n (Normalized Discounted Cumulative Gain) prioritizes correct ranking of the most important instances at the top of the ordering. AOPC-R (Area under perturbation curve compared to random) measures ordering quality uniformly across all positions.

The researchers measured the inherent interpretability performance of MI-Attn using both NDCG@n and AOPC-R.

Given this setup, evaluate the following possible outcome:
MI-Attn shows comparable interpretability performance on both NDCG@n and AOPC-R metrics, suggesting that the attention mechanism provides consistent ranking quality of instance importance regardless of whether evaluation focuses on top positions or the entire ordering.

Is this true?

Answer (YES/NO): NO